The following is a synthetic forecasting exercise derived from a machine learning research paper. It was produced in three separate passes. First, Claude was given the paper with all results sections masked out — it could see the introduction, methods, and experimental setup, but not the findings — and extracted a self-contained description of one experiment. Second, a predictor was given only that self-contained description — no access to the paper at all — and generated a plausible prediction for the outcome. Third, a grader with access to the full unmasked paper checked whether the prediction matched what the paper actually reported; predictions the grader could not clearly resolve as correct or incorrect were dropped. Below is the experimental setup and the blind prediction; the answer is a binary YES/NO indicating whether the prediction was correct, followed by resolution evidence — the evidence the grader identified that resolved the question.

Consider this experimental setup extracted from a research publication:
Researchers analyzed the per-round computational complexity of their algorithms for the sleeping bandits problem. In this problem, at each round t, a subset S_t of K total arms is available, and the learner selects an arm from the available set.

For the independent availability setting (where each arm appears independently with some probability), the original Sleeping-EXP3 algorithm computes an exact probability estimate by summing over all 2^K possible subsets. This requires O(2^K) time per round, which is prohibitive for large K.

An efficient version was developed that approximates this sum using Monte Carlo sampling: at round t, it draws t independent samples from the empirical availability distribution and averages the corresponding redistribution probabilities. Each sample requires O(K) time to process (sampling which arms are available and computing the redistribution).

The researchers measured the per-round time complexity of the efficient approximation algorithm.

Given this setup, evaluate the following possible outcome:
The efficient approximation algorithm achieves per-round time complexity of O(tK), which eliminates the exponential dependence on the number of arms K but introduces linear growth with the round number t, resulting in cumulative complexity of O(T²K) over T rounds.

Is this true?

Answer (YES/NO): YES